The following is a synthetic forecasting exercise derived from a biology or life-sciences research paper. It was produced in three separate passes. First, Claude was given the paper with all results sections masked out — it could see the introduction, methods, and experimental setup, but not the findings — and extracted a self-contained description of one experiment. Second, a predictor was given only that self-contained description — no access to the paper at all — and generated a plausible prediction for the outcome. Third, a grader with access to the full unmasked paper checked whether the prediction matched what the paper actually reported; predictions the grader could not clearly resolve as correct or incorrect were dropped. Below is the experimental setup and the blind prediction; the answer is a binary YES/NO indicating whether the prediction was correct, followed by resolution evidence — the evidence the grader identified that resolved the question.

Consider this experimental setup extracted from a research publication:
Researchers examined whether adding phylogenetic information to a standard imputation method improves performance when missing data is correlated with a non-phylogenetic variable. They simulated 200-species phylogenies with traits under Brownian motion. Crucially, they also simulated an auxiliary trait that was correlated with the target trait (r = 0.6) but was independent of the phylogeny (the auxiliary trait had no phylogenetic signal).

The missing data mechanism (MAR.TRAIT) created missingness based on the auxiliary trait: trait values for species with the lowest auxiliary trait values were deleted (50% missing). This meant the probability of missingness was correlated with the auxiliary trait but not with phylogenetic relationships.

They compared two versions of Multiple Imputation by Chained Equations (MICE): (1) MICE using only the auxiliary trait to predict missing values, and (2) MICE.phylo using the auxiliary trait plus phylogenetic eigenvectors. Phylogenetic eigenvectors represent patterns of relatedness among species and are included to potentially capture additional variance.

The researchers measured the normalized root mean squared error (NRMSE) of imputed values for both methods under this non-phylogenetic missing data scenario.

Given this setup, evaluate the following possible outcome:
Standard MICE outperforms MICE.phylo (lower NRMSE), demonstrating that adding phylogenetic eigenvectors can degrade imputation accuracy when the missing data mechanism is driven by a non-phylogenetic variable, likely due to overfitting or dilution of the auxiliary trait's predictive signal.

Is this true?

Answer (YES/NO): NO